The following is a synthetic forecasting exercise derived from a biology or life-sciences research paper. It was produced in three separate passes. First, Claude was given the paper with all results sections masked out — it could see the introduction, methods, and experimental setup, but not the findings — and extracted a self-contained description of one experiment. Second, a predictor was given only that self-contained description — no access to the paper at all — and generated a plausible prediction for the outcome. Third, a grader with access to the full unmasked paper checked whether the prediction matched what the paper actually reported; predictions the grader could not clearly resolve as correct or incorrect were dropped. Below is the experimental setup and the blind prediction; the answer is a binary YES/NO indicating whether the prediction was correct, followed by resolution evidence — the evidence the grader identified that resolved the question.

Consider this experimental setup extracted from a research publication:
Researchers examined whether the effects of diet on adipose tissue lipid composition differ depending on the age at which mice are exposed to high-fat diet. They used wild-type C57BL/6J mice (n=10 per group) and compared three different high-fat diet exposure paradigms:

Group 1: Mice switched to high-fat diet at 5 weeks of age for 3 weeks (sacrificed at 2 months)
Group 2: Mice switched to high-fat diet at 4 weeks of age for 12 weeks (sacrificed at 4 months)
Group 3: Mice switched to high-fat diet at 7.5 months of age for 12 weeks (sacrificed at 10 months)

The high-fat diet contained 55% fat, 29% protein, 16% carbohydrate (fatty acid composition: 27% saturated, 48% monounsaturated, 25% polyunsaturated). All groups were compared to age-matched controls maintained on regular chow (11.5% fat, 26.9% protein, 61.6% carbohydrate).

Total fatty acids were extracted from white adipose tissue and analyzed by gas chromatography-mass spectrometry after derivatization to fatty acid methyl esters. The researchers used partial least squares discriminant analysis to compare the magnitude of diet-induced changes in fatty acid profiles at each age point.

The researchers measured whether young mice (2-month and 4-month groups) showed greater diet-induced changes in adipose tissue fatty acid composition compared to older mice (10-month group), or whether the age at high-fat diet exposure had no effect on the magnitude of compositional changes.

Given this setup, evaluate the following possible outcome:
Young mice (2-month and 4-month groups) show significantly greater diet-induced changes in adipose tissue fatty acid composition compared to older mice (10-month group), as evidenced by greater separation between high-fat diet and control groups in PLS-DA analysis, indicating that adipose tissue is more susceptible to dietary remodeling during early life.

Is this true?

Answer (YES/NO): NO